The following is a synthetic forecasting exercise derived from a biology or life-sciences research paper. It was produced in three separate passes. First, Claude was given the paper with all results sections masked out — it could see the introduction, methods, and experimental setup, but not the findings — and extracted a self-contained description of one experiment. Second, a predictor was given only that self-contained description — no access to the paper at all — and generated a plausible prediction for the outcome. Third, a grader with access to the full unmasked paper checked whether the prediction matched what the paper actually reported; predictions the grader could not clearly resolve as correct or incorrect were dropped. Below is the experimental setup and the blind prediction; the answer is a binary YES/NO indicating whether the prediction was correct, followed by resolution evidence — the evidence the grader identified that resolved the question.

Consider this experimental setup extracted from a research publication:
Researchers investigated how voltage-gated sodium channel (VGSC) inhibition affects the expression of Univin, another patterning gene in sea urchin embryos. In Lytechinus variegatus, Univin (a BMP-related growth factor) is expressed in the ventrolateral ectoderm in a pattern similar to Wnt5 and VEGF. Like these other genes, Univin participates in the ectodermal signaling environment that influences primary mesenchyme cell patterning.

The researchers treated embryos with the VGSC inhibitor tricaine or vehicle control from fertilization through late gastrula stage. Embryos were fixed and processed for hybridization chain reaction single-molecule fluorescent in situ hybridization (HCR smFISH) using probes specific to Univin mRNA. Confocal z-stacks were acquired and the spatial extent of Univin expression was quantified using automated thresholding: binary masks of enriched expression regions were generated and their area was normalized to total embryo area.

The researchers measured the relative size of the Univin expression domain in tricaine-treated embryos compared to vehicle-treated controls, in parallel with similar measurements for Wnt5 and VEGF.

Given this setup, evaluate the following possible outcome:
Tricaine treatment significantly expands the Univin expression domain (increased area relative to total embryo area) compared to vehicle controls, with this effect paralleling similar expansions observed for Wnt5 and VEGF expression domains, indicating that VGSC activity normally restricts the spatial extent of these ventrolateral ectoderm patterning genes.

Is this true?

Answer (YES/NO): NO